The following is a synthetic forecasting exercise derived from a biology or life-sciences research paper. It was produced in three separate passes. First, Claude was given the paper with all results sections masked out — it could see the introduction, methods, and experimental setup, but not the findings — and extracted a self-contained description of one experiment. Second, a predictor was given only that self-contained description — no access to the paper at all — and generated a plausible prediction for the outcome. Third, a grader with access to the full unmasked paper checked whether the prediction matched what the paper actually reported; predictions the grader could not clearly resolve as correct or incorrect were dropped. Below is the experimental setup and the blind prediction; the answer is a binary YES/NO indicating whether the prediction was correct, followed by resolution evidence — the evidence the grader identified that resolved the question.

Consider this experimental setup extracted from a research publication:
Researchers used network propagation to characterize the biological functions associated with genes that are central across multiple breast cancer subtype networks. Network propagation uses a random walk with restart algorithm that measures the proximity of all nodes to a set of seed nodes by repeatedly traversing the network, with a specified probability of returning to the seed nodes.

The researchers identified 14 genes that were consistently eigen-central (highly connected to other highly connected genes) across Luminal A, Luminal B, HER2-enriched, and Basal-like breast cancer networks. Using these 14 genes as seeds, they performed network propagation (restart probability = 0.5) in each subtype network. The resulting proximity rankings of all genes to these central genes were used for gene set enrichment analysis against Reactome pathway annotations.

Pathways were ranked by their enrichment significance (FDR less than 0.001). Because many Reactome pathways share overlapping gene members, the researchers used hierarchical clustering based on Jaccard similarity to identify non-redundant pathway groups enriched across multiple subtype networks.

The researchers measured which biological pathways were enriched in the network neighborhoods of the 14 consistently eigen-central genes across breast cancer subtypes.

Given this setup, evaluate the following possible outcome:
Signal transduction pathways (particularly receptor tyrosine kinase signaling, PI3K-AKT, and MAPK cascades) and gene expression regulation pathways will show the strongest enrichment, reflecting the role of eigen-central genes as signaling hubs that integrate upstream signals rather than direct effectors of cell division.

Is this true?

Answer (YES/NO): NO